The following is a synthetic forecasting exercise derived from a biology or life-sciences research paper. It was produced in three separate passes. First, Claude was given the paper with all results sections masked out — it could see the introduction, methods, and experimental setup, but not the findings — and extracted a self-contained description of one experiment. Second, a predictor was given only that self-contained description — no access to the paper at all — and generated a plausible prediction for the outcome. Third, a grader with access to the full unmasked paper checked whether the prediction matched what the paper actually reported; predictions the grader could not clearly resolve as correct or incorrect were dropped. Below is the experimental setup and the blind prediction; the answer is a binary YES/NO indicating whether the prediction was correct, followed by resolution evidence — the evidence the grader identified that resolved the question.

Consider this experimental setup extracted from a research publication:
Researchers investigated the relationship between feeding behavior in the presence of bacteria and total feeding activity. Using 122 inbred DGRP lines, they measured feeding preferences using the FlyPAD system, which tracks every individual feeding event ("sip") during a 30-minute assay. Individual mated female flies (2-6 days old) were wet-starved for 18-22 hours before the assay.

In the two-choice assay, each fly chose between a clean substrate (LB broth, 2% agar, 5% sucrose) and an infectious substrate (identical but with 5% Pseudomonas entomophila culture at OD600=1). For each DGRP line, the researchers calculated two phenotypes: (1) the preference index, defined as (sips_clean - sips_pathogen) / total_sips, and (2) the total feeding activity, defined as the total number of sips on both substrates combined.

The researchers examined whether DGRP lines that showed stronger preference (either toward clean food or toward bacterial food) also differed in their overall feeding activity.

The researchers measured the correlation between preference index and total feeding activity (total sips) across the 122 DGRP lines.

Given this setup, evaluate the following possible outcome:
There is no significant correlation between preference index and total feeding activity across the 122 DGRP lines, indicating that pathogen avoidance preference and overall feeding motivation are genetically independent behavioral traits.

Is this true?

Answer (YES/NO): NO